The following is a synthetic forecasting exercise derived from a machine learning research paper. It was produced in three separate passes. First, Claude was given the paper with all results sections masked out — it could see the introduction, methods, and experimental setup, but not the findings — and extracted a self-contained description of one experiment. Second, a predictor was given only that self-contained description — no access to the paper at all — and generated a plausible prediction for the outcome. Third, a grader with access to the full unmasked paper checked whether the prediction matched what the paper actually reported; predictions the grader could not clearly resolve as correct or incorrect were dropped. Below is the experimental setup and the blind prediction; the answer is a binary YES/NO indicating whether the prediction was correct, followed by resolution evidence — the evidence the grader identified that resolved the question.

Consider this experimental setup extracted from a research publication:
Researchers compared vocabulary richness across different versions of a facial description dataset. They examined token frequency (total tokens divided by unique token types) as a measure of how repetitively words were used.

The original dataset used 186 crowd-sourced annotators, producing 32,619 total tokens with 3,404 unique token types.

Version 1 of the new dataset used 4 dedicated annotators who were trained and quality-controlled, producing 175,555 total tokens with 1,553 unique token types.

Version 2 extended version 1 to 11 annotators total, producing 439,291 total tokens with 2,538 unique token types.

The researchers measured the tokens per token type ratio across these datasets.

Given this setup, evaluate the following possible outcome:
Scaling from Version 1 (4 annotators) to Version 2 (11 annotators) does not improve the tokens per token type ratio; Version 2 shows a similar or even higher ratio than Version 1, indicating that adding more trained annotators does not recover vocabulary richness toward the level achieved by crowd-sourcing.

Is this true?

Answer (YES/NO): YES